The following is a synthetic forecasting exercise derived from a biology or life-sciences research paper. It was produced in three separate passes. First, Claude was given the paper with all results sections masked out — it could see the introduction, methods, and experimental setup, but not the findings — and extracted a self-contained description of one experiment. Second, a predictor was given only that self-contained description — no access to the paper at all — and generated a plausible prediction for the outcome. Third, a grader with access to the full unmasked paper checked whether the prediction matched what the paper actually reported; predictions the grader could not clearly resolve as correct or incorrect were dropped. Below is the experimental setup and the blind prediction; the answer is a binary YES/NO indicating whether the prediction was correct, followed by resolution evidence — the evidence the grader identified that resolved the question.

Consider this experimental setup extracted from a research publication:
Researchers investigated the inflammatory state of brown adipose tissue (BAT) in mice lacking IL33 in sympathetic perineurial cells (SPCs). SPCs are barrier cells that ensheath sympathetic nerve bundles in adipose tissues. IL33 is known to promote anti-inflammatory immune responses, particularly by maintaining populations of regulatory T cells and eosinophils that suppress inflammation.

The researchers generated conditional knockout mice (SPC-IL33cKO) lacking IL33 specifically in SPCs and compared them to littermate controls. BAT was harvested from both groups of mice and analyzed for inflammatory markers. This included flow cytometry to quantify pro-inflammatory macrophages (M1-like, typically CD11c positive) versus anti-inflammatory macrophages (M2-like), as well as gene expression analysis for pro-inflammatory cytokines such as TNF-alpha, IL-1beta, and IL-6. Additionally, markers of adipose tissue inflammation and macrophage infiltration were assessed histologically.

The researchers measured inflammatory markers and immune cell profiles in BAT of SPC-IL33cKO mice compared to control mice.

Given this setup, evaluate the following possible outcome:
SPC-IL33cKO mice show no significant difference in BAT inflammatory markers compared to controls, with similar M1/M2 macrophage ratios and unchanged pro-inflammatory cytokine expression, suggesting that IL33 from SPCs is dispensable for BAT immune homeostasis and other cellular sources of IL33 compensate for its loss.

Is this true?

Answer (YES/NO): NO